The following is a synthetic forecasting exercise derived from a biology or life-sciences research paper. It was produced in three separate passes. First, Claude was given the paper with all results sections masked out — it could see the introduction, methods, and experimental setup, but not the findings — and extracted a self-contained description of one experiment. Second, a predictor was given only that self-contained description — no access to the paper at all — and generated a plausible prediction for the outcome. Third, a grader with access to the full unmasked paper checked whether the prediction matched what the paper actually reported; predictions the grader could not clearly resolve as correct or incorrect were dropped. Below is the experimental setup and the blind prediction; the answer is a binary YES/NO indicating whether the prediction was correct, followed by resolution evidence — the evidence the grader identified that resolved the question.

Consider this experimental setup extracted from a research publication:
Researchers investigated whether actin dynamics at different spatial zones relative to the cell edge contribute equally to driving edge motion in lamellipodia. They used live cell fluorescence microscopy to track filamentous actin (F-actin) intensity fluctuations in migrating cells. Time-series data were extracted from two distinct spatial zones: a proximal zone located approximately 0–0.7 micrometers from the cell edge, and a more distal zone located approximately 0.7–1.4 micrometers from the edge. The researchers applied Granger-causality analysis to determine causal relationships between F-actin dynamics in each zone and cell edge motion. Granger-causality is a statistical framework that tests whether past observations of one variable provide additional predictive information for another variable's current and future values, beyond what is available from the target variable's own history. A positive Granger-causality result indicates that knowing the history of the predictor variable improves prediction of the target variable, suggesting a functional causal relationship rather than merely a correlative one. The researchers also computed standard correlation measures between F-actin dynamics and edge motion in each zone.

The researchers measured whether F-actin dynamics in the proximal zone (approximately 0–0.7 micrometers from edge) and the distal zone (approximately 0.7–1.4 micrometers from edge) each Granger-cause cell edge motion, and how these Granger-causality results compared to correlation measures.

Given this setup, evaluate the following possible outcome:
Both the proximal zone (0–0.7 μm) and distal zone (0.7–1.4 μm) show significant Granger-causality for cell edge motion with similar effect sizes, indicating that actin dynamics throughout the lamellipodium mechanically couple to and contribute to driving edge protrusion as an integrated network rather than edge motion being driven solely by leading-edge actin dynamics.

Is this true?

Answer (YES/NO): NO